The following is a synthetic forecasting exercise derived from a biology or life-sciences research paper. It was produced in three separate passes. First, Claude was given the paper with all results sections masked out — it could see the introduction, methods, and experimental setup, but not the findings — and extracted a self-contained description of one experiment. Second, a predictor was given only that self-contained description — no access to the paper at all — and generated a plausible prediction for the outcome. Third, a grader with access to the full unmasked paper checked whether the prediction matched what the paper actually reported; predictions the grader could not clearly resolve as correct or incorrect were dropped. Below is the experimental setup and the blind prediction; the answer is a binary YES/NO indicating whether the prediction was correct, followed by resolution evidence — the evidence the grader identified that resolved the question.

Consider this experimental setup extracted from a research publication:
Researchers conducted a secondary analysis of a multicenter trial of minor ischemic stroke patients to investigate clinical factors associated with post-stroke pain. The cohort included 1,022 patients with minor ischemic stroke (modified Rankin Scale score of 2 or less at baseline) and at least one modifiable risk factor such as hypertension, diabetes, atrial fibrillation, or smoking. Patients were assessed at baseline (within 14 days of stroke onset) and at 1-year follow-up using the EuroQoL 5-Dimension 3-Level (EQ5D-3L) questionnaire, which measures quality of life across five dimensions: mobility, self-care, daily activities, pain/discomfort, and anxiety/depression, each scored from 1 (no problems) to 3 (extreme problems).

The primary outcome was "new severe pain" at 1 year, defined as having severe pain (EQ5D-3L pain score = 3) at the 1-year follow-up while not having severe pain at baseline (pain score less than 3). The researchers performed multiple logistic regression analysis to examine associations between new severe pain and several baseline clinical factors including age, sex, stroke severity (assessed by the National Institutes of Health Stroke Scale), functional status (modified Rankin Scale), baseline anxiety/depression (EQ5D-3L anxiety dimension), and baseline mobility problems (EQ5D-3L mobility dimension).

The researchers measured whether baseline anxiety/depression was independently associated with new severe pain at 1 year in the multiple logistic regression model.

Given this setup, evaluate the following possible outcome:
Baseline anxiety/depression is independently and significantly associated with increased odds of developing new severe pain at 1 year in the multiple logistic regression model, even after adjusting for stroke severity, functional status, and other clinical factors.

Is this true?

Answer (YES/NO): YES